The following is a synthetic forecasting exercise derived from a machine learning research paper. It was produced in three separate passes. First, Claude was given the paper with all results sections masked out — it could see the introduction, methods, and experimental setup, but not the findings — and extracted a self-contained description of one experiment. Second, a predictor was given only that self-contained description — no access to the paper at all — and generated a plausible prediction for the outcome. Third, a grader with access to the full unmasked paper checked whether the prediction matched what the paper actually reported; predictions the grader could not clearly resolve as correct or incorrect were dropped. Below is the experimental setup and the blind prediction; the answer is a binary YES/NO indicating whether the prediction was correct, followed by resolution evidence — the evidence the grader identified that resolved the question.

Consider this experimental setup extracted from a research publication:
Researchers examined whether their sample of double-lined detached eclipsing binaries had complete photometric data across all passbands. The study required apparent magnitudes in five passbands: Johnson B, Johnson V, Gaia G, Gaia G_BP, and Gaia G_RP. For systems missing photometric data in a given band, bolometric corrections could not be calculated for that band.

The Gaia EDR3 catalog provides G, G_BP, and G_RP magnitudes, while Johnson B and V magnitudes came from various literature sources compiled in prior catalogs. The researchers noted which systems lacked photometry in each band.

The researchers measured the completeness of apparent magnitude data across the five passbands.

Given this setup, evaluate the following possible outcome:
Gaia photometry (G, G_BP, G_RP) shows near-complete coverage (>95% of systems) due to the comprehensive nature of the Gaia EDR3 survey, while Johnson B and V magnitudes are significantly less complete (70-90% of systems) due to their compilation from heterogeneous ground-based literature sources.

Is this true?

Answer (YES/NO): NO